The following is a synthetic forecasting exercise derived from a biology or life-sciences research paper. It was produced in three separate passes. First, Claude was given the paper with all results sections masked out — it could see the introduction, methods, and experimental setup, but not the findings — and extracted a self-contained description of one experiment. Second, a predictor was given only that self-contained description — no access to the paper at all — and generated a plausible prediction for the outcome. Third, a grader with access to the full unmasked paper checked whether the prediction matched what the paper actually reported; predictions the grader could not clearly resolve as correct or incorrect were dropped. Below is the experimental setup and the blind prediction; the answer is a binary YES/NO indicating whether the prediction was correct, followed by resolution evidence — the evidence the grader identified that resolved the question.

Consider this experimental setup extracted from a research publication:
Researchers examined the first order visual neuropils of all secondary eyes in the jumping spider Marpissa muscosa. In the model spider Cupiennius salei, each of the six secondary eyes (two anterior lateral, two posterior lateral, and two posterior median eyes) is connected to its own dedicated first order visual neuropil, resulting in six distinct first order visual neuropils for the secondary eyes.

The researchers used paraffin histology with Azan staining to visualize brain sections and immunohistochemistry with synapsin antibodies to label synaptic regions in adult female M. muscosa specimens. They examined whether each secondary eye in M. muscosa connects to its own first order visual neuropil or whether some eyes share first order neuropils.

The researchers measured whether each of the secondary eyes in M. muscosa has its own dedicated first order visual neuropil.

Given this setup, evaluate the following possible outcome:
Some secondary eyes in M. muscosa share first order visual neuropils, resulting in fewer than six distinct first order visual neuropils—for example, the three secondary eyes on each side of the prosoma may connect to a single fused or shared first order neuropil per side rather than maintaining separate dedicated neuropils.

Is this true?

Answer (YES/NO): NO